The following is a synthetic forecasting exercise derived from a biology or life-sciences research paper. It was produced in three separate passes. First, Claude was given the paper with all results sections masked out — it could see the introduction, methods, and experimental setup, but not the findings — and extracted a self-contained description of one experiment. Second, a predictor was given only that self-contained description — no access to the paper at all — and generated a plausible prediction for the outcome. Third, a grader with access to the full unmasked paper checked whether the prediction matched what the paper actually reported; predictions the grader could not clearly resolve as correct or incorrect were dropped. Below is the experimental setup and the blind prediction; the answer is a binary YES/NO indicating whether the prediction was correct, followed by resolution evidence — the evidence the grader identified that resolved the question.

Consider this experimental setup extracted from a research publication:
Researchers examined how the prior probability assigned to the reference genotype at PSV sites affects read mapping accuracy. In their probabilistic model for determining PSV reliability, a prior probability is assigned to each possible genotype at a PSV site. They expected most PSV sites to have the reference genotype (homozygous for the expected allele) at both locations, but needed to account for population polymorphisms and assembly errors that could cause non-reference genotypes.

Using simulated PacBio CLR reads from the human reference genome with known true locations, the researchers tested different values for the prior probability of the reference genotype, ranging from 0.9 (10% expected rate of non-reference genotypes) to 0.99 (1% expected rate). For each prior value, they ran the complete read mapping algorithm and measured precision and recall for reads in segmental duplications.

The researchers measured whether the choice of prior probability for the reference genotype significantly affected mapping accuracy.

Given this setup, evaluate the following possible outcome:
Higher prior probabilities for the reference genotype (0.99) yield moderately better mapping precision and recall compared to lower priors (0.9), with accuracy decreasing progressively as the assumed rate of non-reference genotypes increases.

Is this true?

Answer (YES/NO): NO